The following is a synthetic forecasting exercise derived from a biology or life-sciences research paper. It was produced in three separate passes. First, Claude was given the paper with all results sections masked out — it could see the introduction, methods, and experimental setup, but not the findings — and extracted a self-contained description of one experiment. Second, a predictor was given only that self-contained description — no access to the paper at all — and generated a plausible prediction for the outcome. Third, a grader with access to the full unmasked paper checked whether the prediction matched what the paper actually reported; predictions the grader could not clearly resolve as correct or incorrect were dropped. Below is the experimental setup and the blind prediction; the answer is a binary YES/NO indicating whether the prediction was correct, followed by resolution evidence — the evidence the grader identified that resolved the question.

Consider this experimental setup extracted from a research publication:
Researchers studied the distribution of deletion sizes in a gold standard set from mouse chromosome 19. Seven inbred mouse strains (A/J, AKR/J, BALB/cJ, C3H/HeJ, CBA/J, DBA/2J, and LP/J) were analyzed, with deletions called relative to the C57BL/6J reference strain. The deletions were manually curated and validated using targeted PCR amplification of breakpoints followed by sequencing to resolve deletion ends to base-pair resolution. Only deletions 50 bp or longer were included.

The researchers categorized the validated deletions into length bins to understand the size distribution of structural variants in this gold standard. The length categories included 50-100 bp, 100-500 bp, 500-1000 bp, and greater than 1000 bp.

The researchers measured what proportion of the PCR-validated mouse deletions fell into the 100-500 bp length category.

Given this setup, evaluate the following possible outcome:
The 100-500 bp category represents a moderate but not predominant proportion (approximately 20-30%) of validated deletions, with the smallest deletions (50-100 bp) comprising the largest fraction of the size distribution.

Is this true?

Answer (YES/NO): NO